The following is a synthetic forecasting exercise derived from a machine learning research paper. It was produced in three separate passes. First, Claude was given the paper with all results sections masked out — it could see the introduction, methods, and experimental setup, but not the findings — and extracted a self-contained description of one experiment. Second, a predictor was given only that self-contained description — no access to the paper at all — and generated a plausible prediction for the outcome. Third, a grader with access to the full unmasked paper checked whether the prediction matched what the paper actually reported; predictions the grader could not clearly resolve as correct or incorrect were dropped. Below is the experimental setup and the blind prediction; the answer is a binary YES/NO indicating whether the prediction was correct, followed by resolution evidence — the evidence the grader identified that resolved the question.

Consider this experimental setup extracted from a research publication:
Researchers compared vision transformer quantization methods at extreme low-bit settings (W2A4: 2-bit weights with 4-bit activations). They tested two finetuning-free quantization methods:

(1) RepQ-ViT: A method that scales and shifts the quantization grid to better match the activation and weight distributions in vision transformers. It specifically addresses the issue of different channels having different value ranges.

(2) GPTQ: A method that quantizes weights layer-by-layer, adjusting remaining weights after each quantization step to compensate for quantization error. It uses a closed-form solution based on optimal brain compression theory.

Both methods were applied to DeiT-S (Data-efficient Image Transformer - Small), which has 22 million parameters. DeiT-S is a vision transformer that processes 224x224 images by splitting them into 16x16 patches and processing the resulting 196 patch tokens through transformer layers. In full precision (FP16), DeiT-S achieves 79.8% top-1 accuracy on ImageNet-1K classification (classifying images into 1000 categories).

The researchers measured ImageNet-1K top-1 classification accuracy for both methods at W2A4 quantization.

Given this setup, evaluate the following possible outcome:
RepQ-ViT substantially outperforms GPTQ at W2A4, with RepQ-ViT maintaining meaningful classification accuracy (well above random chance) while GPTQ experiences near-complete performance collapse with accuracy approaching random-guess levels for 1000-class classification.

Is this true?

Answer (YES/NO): NO